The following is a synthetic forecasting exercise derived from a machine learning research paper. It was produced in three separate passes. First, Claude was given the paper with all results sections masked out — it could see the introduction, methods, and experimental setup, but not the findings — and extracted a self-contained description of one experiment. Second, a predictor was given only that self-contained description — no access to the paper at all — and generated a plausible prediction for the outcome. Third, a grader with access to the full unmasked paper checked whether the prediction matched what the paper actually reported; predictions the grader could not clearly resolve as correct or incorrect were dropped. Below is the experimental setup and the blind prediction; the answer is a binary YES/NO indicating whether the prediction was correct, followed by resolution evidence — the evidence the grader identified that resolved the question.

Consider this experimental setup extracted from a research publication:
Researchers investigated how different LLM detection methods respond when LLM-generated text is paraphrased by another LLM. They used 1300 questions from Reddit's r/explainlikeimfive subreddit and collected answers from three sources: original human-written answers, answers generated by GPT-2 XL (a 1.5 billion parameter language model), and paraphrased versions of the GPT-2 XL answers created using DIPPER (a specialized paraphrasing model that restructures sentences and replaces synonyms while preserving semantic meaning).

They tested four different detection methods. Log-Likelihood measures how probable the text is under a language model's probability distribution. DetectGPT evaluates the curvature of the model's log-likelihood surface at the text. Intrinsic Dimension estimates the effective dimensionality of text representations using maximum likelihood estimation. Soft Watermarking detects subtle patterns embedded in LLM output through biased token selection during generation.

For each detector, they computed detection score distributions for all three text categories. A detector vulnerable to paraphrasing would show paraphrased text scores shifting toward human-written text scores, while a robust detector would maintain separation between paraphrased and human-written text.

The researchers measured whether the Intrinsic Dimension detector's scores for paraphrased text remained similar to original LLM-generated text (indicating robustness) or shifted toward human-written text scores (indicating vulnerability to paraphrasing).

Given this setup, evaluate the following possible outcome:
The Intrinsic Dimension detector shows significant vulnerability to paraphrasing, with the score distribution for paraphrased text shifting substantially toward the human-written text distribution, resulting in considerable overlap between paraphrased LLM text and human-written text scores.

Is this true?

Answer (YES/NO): NO